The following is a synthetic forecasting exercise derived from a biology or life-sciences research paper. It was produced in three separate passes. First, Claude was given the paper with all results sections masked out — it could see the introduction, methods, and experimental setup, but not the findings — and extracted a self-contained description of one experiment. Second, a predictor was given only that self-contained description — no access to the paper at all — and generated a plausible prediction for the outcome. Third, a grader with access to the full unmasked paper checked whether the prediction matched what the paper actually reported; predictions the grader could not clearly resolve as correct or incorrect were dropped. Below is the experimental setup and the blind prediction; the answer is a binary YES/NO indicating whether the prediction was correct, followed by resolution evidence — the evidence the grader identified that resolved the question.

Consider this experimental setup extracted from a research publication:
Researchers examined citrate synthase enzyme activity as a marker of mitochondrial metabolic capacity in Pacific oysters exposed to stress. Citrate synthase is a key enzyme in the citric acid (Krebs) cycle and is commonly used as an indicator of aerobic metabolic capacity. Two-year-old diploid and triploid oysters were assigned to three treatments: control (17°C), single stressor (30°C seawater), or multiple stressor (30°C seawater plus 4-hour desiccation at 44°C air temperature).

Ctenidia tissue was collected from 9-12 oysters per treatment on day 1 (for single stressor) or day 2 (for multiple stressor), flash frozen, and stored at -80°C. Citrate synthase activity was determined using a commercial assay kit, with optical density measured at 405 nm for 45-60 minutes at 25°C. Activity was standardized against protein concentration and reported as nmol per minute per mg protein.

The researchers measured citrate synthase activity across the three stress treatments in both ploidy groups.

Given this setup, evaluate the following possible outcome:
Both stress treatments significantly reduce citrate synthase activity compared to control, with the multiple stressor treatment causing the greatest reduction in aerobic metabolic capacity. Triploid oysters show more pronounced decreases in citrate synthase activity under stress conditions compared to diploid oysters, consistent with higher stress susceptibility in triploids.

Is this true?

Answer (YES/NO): NO